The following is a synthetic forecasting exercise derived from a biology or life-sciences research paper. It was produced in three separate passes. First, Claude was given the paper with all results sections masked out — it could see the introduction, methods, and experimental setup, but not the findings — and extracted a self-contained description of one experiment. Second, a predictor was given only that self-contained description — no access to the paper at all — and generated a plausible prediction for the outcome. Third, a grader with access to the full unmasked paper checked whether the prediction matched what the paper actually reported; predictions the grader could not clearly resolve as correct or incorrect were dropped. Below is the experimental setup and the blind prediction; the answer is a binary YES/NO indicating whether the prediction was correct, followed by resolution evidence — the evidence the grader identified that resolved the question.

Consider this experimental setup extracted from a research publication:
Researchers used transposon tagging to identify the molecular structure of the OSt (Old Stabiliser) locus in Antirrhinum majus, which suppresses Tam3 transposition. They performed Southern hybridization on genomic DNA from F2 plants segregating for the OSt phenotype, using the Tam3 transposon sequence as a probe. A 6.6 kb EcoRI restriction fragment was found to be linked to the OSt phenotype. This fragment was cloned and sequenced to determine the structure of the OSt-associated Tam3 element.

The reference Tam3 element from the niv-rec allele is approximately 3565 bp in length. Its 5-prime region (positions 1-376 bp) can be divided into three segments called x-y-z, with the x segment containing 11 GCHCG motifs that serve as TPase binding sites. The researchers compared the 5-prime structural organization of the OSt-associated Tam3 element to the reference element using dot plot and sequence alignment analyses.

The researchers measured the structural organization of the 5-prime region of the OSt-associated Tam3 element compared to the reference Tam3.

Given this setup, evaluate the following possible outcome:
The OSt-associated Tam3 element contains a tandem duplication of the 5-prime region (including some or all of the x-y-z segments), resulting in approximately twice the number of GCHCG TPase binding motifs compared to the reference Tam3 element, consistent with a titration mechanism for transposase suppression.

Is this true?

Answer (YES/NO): NO